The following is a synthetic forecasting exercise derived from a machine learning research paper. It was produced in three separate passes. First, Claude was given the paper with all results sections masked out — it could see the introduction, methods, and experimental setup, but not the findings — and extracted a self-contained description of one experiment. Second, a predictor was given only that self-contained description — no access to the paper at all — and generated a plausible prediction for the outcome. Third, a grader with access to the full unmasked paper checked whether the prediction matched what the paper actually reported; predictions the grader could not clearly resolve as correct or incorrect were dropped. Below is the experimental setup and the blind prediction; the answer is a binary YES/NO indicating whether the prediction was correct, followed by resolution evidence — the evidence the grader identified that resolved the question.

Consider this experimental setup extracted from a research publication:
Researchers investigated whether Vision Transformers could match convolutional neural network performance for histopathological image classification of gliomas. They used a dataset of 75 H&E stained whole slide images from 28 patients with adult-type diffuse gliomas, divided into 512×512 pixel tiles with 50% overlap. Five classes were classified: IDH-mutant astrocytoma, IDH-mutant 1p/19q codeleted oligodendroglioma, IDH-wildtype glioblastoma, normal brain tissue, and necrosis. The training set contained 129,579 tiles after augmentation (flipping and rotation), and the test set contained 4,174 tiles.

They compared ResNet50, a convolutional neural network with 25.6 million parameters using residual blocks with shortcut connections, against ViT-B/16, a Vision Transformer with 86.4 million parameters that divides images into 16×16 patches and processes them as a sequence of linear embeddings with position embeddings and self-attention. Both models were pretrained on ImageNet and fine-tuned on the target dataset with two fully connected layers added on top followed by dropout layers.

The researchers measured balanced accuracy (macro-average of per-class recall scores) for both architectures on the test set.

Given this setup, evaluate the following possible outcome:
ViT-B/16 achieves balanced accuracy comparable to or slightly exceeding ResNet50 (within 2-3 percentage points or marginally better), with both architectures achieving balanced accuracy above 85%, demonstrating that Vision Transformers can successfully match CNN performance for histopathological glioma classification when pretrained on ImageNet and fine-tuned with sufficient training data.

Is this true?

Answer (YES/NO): YES